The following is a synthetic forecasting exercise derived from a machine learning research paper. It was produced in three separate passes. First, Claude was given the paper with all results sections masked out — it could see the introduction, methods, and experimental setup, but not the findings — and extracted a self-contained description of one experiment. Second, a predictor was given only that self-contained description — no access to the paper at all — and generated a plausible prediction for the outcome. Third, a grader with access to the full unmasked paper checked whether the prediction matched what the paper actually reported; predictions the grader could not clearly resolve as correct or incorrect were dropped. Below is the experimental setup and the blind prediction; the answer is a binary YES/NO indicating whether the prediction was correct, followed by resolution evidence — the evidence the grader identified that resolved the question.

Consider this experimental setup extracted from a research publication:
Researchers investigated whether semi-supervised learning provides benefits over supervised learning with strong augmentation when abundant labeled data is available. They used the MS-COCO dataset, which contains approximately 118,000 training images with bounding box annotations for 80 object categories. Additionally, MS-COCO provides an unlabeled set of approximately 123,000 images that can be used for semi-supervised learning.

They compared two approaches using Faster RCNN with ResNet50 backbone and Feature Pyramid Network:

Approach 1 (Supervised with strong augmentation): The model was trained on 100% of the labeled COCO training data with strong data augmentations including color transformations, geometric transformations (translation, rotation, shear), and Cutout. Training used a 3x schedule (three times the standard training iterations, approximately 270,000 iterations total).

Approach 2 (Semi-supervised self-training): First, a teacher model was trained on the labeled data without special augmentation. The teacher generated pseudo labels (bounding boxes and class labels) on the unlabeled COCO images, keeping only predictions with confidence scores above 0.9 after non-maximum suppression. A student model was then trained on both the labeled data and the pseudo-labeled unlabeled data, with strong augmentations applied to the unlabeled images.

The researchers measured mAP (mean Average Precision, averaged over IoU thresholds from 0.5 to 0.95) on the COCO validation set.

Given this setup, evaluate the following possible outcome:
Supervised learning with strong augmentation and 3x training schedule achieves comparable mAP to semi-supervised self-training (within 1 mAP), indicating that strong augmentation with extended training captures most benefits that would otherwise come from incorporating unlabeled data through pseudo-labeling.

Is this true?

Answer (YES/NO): YES